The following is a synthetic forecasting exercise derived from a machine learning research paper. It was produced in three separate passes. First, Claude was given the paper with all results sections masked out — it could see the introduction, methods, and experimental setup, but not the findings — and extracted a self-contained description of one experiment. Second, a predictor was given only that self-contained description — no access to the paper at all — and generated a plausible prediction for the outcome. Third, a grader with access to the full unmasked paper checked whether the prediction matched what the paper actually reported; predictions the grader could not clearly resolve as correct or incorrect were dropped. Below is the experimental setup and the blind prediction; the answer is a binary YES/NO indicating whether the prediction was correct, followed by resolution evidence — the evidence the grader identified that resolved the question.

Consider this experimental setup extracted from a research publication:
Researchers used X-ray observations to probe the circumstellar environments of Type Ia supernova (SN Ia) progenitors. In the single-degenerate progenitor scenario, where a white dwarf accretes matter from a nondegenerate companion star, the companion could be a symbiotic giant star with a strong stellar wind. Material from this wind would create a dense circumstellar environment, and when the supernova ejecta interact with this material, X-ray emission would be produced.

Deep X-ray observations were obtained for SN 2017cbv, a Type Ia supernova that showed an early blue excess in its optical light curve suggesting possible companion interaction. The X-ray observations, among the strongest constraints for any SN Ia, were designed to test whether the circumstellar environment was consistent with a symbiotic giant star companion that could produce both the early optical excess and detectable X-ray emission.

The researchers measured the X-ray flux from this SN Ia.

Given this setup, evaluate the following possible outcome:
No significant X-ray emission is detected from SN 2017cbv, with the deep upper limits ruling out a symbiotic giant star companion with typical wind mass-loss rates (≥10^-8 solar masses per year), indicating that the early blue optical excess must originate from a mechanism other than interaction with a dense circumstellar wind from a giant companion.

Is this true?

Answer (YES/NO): YES